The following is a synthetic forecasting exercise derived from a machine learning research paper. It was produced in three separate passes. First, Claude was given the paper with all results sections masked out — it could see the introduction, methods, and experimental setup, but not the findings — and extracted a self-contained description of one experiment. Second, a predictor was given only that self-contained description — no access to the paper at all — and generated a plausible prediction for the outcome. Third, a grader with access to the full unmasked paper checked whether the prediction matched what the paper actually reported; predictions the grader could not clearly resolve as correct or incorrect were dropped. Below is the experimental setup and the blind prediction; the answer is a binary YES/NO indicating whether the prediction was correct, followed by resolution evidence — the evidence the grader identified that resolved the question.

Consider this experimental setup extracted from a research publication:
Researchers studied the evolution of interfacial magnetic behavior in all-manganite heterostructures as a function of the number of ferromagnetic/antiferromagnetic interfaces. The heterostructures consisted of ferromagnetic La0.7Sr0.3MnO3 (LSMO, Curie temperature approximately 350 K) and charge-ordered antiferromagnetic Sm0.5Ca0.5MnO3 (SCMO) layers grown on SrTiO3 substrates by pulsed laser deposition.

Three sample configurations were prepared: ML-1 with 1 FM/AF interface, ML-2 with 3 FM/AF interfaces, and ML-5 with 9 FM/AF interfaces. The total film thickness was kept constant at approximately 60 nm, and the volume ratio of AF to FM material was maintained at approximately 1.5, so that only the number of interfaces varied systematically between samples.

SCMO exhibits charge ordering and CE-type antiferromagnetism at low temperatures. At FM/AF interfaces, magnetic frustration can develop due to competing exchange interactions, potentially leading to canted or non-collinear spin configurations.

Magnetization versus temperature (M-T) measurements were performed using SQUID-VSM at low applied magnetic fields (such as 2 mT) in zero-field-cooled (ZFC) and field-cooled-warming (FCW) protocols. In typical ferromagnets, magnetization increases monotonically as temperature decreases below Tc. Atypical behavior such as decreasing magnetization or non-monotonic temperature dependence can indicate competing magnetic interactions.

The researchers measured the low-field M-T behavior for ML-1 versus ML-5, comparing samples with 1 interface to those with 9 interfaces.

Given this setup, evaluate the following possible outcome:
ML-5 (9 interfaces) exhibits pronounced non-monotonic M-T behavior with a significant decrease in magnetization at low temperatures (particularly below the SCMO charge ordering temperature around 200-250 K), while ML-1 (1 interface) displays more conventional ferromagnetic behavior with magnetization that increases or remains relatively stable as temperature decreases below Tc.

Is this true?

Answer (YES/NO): YES